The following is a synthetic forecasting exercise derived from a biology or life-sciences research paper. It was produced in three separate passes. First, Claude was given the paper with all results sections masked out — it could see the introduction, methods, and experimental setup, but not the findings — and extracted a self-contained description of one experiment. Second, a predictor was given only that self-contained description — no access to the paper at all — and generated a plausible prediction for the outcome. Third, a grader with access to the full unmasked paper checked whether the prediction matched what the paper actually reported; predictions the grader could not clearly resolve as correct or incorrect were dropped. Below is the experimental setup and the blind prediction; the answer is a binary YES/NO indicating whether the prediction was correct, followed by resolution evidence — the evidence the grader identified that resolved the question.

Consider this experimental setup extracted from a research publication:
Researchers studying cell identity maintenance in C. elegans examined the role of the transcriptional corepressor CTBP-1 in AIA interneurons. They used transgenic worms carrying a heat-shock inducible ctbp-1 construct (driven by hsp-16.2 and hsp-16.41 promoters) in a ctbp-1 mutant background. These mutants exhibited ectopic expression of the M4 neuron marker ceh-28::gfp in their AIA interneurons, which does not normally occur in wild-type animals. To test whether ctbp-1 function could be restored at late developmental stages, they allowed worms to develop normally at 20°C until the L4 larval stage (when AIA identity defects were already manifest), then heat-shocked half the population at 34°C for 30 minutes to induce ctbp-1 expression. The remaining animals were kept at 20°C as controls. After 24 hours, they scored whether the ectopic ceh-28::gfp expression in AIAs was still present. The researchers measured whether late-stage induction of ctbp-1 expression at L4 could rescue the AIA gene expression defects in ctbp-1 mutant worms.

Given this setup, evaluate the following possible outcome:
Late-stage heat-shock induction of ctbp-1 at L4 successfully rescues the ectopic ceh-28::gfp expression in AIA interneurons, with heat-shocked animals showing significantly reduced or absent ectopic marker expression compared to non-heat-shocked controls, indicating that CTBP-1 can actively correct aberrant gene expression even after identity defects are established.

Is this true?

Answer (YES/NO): YES